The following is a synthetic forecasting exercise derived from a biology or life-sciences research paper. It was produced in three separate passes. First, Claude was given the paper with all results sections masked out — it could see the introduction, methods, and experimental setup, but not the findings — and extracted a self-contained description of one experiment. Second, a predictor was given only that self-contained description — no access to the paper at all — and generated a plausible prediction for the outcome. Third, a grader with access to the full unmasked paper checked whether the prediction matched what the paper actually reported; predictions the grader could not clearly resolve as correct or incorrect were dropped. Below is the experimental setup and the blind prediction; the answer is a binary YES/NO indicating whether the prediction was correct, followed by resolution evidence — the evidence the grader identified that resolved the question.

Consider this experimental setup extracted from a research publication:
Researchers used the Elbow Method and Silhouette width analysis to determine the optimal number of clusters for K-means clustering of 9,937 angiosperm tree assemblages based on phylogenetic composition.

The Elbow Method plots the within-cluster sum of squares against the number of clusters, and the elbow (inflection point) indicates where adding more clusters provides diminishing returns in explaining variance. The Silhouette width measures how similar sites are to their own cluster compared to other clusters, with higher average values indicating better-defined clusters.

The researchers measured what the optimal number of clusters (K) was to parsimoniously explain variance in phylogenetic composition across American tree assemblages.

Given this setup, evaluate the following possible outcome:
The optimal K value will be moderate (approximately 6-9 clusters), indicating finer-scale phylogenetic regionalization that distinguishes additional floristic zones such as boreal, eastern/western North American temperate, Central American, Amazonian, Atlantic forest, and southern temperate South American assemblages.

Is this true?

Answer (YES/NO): NO